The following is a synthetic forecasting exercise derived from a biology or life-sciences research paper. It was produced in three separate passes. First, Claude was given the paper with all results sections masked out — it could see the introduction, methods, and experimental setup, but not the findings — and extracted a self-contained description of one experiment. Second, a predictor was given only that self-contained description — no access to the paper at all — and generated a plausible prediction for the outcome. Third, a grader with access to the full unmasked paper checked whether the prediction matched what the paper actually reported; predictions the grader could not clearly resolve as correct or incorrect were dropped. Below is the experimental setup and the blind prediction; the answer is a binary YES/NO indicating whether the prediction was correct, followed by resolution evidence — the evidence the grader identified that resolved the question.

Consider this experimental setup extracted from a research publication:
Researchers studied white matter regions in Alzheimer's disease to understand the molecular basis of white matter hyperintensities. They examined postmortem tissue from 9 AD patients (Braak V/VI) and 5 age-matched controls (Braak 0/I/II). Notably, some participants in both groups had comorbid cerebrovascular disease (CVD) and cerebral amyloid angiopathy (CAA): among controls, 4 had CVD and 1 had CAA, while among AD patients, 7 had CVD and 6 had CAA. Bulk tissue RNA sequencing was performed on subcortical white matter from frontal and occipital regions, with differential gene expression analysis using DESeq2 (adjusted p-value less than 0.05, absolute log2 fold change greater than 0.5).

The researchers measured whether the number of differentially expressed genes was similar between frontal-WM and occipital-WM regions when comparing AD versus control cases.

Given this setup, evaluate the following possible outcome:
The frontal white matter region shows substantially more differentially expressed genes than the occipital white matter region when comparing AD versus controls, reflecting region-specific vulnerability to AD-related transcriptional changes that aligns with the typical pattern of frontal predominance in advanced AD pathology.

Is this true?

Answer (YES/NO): YES